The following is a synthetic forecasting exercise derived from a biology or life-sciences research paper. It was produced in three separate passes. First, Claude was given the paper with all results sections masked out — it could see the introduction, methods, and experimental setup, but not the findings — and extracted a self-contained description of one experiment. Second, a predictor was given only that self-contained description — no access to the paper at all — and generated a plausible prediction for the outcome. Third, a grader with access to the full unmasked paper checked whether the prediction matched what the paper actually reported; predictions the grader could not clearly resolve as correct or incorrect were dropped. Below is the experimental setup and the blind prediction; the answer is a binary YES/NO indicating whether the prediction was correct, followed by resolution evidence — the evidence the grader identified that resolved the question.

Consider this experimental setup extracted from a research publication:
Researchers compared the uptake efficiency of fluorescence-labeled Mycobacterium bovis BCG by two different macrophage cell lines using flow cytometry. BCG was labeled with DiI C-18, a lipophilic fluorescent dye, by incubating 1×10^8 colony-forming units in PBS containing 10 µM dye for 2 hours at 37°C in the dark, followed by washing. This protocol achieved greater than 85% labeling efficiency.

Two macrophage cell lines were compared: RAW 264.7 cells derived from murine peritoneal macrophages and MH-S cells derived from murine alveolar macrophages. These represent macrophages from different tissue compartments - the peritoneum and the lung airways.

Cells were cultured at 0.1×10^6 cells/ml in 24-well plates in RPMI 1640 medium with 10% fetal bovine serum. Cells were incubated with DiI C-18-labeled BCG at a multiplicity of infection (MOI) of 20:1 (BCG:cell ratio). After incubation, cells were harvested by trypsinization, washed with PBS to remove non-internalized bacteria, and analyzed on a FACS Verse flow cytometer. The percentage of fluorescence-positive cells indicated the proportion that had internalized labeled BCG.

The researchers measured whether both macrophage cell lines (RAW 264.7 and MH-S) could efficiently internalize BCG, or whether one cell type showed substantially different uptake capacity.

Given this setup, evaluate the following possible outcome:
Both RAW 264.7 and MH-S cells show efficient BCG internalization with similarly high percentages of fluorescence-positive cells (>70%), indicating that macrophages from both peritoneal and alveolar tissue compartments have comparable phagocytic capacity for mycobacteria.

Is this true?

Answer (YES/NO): NO